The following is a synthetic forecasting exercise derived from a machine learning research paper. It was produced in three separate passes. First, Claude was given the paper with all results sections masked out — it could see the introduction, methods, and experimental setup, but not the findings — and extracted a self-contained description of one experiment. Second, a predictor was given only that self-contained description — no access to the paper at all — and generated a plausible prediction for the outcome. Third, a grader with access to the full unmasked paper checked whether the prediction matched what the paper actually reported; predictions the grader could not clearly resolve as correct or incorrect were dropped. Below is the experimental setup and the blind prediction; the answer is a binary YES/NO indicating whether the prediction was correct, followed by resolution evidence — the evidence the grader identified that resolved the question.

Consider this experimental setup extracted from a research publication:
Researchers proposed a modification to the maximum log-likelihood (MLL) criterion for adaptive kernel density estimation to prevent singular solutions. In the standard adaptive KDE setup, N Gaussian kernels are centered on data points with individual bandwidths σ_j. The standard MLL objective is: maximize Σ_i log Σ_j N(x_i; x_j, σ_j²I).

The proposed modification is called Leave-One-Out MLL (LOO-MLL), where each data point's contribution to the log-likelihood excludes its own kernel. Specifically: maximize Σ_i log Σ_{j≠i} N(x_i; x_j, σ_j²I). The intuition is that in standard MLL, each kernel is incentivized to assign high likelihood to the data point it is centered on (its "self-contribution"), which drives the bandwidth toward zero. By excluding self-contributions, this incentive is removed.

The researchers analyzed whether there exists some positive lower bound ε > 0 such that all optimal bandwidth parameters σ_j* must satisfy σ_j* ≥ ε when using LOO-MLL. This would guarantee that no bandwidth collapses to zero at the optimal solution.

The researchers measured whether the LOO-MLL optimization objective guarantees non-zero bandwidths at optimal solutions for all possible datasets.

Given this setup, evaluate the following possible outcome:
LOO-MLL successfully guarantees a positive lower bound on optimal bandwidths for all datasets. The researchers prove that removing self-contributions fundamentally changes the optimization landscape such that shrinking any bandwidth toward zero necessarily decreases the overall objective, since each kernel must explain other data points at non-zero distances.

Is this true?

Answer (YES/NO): NO